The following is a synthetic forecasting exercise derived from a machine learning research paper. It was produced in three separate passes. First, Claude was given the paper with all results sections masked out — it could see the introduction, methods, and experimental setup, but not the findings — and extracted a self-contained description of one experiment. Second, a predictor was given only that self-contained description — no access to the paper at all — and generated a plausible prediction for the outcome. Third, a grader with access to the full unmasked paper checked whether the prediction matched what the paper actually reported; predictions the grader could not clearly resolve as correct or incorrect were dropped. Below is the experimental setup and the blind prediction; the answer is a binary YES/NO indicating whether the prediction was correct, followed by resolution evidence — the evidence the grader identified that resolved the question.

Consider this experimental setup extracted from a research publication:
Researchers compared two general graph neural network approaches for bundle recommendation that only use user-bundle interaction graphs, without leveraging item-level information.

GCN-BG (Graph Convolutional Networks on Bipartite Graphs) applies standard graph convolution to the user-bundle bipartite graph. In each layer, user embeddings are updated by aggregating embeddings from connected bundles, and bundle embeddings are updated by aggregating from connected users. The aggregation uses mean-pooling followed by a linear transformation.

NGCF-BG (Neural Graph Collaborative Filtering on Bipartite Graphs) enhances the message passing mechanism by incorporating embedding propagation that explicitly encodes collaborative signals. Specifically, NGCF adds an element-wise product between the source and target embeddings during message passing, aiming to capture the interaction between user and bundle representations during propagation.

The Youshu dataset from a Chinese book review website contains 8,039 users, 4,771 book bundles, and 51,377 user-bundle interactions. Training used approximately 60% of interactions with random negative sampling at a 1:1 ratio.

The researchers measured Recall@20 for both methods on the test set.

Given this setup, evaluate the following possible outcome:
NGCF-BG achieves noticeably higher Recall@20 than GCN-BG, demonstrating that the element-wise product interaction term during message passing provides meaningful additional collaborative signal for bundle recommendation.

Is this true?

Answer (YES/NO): NO